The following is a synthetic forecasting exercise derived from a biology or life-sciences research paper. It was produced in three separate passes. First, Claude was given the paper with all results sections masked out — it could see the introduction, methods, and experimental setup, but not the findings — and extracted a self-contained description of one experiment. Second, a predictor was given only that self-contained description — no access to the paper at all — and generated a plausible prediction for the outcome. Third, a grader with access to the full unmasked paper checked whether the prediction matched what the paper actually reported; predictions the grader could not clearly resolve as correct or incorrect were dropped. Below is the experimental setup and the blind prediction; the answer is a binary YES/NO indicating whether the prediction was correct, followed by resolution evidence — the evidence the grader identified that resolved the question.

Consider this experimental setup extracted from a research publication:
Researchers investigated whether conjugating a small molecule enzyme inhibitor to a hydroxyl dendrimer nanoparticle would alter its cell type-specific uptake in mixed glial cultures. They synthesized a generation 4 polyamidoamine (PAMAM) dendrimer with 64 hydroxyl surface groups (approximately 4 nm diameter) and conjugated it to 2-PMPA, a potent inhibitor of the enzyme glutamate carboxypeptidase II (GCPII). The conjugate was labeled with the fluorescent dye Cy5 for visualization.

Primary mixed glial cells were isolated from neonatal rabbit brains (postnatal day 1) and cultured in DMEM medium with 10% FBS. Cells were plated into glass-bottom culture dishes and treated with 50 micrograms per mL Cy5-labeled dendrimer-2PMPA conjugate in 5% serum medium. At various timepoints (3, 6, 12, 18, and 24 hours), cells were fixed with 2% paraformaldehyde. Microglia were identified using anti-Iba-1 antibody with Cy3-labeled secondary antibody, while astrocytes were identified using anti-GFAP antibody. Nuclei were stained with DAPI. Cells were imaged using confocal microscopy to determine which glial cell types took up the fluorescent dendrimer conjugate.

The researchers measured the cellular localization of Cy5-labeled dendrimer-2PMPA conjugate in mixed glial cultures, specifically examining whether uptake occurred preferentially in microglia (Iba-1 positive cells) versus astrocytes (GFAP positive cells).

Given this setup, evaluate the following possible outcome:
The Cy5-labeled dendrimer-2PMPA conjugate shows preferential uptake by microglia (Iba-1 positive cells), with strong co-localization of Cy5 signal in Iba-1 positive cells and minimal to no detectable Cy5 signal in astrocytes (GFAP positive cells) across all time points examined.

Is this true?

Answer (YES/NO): NO